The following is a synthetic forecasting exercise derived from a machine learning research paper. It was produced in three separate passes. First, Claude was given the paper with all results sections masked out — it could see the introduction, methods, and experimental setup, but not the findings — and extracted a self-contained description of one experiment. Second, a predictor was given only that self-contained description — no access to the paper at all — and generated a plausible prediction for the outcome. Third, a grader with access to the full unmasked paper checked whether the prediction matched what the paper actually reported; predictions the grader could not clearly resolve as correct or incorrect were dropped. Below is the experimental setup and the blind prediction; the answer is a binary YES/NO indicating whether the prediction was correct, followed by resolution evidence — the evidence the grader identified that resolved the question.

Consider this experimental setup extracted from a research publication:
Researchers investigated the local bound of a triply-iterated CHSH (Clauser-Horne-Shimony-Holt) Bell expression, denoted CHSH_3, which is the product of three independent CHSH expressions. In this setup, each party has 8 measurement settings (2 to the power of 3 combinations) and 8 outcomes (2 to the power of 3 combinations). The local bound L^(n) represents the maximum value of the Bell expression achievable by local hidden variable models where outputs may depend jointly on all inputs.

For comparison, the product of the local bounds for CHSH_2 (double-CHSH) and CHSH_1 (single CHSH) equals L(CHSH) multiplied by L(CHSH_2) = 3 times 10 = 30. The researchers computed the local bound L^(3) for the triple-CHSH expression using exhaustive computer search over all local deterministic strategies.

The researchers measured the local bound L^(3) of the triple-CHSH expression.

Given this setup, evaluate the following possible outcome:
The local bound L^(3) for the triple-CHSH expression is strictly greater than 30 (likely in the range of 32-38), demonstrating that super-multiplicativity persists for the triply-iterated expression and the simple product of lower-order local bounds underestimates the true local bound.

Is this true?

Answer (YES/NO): NO